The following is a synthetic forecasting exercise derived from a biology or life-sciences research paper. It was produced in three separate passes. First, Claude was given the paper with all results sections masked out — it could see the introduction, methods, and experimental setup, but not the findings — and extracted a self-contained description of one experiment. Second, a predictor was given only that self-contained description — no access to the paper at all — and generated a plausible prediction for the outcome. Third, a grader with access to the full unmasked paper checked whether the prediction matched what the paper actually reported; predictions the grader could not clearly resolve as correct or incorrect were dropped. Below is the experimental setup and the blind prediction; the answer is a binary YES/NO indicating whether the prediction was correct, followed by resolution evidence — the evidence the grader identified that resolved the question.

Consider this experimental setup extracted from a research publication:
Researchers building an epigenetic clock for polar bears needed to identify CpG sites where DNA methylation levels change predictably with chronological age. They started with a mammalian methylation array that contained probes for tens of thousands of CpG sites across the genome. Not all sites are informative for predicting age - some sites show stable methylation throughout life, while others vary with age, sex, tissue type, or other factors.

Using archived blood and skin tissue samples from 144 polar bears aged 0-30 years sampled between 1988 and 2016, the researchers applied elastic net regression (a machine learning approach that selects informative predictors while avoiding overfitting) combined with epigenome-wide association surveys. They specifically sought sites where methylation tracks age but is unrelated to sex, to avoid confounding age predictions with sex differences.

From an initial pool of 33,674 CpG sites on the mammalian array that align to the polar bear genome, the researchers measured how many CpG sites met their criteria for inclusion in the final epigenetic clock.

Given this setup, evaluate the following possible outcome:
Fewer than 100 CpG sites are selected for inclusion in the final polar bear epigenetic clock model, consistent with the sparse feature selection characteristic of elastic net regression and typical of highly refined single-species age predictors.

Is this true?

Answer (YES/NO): NO